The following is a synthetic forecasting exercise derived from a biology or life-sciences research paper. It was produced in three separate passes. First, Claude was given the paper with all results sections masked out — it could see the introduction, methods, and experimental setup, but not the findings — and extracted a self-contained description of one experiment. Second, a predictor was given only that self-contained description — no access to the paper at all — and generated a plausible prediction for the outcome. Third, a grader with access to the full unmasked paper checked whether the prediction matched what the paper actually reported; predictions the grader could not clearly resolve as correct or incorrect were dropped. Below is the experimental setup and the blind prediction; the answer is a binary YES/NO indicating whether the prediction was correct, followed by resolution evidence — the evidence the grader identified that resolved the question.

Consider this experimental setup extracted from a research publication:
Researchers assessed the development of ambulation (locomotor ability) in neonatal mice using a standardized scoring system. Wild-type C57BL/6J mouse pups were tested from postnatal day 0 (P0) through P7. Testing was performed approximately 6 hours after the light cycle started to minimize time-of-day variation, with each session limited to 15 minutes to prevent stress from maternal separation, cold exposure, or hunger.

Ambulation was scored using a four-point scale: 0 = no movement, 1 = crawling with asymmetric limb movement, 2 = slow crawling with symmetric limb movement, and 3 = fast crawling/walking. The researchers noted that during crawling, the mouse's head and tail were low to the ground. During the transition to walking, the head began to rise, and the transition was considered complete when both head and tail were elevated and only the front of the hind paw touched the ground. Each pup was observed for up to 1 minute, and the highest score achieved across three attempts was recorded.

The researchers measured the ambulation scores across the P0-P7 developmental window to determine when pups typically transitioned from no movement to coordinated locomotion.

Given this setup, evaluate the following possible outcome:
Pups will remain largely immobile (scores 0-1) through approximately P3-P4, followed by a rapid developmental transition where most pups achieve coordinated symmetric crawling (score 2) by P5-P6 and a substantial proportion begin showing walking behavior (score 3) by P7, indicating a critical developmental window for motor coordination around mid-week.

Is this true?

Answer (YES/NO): NO